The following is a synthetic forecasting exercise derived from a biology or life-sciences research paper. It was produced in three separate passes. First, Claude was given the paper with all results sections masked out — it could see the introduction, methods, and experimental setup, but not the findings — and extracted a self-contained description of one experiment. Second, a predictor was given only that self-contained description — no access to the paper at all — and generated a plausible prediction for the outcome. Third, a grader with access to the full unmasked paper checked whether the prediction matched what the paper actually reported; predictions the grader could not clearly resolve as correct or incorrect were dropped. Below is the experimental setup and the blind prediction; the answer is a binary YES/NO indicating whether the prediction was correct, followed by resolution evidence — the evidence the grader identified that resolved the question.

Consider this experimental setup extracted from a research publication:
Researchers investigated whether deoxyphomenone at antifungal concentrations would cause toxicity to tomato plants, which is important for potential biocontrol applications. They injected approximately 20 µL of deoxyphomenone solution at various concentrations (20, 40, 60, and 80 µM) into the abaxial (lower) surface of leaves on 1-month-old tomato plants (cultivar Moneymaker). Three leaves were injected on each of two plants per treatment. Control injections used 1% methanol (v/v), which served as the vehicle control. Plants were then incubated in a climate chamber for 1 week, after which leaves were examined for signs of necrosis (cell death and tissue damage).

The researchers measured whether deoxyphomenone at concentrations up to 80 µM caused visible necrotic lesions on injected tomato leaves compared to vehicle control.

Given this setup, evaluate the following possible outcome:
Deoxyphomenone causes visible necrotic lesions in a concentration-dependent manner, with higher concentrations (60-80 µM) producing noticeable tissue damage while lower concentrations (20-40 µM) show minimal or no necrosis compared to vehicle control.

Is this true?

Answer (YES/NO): NO